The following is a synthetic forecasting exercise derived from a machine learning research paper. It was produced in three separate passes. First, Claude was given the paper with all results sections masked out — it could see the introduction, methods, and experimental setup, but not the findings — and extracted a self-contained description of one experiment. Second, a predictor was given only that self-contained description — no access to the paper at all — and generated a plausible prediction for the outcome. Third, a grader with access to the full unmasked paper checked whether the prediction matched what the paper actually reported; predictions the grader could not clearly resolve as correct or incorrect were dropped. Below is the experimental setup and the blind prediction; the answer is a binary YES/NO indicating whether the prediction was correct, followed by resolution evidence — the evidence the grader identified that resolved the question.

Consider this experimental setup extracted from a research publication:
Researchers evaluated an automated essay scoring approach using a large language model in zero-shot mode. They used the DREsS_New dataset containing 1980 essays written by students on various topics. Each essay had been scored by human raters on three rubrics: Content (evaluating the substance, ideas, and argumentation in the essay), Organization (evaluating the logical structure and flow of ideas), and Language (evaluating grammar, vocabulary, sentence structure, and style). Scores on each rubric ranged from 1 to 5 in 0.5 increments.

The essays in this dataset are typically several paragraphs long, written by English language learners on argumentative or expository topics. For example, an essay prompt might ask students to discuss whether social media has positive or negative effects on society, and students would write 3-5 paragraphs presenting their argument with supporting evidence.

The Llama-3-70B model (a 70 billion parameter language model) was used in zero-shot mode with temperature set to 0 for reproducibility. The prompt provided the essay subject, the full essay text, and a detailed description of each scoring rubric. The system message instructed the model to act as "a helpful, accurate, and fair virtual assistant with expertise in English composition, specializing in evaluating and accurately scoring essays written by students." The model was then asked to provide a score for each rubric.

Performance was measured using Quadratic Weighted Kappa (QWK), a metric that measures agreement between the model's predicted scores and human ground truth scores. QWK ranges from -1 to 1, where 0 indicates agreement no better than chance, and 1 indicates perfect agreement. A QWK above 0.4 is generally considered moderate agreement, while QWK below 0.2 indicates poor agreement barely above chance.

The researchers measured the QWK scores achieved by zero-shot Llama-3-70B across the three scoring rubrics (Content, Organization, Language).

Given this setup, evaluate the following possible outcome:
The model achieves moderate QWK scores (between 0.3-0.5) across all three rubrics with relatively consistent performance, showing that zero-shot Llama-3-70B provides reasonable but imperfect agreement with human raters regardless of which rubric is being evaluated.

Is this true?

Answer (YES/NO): NO